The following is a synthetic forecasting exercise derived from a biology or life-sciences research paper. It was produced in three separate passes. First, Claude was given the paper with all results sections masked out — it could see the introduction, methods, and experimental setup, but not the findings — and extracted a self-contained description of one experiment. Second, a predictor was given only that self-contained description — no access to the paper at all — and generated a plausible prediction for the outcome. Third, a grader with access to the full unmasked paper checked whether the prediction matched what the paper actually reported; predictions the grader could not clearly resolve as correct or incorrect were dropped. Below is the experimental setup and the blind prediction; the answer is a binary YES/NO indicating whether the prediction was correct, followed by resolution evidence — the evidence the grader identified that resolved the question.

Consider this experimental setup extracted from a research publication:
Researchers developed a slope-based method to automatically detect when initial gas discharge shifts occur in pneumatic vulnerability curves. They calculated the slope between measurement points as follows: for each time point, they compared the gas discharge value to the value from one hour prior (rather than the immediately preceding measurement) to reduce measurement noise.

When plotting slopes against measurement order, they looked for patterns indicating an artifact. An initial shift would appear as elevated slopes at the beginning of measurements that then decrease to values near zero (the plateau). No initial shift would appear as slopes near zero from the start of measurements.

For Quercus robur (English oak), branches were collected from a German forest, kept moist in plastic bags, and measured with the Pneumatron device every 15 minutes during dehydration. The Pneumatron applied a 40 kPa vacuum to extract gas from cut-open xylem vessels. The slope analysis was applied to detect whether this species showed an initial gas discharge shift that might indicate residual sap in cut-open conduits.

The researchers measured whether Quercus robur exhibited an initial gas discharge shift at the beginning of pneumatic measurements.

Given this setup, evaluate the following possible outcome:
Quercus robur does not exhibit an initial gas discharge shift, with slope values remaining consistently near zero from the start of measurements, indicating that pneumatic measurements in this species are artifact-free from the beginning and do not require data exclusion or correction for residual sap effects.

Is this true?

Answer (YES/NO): YES